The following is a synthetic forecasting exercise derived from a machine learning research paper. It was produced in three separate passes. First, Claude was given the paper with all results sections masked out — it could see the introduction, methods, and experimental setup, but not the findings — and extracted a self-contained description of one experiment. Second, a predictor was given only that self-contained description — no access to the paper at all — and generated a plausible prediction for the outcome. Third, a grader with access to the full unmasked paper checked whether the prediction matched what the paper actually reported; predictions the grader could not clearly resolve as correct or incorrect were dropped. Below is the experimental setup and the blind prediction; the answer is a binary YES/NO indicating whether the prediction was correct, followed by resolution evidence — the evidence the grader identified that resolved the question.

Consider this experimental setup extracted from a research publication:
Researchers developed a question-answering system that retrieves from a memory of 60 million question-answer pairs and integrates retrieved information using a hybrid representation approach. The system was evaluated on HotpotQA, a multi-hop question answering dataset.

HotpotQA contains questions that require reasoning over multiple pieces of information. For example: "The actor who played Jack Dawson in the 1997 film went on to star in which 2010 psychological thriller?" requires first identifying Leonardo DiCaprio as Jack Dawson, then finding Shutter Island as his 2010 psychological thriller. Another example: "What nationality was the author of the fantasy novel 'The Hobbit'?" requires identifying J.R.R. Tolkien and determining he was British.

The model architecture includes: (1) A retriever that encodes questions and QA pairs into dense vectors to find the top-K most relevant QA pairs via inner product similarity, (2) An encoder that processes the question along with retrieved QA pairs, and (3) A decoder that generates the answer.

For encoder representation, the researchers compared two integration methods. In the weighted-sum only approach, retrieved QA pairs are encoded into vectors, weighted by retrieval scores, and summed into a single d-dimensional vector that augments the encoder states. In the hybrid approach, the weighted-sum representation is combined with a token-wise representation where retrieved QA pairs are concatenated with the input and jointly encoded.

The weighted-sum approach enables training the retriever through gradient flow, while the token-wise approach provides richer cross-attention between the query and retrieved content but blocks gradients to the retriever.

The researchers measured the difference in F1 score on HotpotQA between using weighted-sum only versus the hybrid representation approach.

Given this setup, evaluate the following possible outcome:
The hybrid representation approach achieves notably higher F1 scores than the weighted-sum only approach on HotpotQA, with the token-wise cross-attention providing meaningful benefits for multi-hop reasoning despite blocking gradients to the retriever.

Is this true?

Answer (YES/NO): YES